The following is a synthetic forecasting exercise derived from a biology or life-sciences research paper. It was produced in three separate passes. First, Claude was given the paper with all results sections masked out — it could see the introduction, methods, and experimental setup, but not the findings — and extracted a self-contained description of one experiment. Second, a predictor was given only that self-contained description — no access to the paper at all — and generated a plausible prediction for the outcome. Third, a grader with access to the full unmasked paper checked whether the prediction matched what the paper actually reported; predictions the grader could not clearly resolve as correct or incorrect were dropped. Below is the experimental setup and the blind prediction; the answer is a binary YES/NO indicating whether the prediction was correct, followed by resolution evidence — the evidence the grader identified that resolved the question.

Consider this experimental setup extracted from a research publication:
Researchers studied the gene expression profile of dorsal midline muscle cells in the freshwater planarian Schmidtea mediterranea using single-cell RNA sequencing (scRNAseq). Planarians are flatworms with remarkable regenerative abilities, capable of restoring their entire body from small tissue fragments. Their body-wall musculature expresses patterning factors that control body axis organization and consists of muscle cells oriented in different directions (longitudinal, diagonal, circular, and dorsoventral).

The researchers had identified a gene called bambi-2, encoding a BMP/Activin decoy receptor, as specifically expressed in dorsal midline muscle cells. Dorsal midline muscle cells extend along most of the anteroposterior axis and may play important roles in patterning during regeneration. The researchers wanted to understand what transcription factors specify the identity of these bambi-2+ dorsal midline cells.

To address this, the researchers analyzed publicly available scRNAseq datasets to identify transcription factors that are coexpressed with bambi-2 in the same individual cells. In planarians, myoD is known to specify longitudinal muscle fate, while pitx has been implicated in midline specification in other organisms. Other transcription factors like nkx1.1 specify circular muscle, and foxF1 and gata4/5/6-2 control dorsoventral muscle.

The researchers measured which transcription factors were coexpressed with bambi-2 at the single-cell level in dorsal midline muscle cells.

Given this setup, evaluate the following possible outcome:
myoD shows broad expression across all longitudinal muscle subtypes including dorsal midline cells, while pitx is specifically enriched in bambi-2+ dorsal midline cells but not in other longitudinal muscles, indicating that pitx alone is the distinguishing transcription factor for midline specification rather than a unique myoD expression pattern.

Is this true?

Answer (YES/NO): NO